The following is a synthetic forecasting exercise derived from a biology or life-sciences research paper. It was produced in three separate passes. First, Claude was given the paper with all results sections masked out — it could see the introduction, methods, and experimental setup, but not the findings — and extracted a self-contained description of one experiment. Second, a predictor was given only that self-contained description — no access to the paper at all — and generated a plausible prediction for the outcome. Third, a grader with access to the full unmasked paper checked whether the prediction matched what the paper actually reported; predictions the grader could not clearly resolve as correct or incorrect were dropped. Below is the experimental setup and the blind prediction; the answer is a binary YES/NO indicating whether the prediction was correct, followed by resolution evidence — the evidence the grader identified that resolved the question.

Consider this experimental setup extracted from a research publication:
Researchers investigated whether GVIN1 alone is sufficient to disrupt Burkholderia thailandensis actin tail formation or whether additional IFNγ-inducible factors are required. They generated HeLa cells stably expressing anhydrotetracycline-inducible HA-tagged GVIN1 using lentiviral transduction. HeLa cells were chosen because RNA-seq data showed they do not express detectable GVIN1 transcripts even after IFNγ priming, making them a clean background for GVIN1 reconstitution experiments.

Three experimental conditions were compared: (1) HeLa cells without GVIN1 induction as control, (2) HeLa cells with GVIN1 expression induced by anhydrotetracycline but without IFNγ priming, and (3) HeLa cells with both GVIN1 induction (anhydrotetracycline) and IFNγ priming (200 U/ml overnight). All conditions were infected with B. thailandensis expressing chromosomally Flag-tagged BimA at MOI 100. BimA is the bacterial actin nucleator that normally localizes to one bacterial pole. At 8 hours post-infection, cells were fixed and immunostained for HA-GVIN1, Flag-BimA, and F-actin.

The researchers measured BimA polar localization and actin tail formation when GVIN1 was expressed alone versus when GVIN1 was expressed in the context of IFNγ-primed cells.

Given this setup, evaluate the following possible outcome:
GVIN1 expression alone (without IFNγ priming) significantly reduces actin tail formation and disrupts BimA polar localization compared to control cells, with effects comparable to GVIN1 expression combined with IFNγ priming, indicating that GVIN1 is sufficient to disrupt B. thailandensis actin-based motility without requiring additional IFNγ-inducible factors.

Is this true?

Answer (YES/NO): NO